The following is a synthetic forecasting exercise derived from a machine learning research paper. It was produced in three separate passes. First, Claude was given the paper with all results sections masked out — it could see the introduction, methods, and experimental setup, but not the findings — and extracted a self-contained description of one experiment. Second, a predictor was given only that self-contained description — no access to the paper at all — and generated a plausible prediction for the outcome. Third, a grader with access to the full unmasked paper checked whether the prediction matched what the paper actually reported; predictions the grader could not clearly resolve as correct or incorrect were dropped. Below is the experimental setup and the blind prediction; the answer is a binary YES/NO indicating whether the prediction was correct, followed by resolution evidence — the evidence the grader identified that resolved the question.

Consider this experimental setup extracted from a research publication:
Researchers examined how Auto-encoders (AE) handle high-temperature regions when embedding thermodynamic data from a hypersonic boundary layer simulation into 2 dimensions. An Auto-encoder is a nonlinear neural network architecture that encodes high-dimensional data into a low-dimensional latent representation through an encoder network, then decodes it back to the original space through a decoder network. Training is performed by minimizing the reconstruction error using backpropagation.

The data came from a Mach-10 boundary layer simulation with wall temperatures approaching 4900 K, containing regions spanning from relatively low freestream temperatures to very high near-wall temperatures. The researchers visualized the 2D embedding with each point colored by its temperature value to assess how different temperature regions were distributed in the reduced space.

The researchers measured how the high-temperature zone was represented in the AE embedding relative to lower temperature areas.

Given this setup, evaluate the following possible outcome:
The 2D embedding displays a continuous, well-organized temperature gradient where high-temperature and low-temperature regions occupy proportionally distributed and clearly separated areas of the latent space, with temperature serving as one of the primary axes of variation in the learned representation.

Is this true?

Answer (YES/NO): NO